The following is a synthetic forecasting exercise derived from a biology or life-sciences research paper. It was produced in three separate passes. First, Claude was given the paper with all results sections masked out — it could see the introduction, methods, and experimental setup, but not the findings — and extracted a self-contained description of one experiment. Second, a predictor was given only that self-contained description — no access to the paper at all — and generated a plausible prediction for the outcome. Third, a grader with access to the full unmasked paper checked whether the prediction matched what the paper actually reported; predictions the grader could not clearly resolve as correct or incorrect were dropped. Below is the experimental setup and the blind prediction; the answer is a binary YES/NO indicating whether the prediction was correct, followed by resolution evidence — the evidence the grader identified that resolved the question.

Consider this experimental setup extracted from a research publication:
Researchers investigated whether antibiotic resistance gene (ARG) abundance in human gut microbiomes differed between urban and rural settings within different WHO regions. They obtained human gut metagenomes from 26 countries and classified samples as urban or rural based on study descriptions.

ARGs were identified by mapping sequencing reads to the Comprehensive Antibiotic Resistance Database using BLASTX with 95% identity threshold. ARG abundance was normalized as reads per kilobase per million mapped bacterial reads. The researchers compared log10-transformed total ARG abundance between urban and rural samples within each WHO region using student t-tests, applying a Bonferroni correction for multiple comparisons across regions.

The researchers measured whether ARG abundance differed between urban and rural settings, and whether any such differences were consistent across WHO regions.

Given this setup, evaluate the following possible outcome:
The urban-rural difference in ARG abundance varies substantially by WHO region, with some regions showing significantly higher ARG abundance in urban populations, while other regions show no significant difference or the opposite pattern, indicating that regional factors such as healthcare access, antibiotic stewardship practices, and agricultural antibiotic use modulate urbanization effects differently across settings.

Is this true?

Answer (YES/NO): YES